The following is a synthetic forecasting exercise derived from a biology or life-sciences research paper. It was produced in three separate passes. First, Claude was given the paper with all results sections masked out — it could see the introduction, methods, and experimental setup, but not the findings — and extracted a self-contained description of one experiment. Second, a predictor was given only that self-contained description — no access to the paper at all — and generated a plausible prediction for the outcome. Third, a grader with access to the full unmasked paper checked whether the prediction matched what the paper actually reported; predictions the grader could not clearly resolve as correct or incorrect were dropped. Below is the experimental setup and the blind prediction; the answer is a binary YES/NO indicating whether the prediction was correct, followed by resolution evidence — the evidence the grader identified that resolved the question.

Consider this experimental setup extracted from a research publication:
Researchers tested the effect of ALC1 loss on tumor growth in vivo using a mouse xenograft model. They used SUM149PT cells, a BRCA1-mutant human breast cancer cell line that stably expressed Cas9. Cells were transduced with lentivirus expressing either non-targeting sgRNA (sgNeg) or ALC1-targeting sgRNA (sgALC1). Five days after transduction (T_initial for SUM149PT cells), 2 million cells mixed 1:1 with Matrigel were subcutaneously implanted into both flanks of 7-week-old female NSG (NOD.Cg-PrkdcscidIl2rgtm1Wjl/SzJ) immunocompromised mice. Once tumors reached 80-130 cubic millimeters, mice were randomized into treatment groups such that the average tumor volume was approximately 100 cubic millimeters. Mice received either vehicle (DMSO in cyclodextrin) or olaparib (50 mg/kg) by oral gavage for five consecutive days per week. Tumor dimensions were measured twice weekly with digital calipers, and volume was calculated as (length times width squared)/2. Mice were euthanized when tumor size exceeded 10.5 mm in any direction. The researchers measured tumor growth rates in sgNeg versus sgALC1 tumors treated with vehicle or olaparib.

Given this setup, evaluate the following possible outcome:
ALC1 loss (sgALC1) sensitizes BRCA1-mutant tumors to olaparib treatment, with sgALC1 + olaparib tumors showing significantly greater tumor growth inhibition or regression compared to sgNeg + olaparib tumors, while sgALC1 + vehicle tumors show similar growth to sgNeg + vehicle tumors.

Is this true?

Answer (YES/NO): NO